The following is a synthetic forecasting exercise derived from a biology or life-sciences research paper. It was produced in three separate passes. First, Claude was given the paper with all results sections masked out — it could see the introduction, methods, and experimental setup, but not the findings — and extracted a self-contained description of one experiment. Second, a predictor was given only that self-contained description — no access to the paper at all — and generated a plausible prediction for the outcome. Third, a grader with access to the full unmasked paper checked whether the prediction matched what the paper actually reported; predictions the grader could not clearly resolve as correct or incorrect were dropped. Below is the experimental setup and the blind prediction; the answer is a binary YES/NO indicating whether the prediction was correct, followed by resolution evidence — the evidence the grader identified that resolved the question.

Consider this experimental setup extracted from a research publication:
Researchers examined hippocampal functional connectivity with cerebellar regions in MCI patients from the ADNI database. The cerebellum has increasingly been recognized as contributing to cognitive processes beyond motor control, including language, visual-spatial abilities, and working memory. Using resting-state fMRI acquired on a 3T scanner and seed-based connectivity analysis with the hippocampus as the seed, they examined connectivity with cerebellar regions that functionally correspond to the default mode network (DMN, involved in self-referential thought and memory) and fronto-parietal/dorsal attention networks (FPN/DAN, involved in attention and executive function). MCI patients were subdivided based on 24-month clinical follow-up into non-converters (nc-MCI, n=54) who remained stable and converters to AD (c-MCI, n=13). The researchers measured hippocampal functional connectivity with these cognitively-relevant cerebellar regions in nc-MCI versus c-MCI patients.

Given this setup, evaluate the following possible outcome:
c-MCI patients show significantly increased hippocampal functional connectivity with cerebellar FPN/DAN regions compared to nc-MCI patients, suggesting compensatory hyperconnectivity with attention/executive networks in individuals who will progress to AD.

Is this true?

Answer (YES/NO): NO